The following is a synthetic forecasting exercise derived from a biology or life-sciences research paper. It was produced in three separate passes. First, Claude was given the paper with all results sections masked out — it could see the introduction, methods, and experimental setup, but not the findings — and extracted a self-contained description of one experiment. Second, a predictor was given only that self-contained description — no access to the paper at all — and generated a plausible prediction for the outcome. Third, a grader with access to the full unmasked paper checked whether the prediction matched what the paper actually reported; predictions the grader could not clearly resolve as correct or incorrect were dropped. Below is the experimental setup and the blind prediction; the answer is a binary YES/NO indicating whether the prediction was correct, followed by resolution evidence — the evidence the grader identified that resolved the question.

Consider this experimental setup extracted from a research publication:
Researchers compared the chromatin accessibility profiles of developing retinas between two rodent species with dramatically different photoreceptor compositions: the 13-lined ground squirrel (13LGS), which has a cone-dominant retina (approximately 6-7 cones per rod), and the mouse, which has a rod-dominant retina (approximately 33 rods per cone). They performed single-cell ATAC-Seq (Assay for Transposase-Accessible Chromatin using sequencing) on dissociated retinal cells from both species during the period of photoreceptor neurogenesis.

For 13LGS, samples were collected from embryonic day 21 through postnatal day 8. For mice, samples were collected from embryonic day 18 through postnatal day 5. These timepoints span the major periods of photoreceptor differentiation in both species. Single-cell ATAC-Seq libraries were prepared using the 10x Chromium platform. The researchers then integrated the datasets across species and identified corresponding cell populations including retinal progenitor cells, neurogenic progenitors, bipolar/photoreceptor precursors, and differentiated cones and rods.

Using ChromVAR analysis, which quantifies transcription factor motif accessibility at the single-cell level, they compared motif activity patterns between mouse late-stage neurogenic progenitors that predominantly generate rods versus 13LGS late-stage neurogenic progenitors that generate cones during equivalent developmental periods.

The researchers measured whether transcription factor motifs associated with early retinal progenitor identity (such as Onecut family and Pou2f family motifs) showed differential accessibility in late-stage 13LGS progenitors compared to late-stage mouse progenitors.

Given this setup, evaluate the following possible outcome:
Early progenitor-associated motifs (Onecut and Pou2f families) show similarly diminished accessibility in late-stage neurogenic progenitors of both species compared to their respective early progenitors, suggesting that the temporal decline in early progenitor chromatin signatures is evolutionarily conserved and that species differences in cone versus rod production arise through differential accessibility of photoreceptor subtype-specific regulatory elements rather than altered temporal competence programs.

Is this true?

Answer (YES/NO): NO